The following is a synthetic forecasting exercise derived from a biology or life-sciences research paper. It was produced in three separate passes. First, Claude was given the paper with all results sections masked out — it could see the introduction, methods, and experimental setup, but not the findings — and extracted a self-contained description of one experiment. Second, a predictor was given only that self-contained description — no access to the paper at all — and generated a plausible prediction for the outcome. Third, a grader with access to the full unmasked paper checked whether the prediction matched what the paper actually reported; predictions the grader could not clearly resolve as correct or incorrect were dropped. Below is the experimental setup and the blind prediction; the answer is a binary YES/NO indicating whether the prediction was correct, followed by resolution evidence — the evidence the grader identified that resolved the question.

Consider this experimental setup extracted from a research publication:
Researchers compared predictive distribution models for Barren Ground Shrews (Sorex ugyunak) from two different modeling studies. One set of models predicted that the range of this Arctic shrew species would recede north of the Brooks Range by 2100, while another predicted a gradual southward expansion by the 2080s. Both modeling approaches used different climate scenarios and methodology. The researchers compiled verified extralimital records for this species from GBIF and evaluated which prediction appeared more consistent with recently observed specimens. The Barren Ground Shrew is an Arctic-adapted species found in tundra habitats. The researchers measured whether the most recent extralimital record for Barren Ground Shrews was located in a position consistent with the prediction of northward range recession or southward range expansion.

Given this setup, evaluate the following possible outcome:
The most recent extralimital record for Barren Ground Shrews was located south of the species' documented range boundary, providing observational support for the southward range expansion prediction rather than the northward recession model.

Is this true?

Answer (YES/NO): YES